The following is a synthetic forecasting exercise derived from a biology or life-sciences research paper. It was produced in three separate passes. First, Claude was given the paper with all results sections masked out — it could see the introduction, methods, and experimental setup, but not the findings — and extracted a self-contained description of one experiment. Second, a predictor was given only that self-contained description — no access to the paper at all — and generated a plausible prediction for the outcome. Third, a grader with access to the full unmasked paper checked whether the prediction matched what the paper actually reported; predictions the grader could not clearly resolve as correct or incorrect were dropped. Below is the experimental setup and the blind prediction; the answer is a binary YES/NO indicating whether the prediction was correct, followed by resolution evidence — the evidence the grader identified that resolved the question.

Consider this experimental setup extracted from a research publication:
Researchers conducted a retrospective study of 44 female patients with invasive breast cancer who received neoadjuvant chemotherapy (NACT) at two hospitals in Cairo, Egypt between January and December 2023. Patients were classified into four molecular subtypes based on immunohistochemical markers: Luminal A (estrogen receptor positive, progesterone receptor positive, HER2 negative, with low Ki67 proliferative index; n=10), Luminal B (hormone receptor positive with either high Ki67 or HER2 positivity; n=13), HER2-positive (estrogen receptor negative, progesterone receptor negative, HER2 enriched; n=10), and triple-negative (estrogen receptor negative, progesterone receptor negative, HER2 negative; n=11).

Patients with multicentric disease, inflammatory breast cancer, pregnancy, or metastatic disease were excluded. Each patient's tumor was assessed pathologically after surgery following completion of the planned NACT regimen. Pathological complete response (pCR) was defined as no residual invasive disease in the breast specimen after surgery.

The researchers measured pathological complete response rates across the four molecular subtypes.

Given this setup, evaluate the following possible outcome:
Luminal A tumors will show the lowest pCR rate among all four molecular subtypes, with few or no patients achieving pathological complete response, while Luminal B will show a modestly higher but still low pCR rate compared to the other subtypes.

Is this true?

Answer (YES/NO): NO